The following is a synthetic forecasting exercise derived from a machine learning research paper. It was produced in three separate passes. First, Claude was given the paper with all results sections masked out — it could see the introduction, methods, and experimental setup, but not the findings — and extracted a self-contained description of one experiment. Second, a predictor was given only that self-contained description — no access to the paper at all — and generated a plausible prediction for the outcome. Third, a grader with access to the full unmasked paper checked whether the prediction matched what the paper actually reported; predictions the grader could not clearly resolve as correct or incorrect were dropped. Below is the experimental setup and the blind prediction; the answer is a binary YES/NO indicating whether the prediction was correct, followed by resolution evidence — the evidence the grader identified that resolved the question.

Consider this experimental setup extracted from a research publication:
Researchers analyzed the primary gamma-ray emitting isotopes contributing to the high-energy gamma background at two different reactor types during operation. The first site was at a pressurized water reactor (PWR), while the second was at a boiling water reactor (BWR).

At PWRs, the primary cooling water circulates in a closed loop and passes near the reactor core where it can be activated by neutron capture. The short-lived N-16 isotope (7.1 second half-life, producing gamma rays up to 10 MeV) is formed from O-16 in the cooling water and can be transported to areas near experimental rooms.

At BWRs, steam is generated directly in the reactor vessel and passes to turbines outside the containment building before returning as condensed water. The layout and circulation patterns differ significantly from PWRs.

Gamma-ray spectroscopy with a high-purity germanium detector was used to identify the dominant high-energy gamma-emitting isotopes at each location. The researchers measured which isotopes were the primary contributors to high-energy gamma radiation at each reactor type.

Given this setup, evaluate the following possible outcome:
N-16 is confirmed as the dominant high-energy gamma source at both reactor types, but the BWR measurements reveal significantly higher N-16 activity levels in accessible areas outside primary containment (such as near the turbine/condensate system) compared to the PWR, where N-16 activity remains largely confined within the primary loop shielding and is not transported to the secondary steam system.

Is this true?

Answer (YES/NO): NO